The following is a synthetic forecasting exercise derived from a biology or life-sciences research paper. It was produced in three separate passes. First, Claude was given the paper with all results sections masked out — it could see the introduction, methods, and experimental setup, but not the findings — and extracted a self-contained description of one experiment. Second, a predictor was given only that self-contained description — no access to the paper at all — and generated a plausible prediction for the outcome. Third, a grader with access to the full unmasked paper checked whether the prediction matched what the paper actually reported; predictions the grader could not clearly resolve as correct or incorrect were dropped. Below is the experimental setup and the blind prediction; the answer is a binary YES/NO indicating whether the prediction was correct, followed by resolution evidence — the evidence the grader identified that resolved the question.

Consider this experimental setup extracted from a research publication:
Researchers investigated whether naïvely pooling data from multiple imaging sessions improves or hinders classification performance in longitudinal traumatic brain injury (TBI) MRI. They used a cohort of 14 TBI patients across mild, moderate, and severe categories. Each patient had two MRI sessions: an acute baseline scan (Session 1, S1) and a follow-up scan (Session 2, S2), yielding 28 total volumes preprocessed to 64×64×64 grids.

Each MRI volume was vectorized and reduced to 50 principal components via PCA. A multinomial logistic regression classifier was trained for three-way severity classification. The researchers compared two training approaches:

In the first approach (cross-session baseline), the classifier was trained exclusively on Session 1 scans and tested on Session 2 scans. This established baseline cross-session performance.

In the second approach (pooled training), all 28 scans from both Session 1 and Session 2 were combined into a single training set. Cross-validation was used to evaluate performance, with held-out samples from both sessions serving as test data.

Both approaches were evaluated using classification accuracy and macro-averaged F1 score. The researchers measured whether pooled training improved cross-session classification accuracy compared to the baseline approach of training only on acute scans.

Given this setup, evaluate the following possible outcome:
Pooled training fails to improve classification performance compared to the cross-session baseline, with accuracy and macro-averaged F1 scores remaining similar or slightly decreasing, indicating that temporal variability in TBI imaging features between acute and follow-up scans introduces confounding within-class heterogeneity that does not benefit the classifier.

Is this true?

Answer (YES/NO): YES